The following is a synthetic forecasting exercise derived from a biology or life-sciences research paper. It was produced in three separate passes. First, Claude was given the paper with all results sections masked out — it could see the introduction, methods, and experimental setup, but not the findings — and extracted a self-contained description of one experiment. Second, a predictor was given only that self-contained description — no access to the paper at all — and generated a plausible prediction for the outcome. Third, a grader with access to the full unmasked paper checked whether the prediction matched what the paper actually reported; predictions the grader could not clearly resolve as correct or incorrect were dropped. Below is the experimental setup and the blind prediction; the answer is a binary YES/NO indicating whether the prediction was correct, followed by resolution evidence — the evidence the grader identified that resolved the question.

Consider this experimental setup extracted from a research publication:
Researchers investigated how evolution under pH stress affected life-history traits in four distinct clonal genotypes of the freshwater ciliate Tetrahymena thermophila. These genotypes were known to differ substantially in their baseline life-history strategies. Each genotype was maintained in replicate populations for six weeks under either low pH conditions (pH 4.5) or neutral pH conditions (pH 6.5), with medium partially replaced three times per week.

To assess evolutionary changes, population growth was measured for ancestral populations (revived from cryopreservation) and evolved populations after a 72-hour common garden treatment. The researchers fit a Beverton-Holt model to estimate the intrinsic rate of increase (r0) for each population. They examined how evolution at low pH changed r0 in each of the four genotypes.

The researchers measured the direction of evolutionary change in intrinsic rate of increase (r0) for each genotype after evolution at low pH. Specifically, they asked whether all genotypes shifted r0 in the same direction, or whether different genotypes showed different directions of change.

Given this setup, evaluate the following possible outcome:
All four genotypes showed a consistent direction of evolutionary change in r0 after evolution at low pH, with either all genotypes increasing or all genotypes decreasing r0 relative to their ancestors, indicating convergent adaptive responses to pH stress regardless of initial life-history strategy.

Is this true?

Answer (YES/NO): NO